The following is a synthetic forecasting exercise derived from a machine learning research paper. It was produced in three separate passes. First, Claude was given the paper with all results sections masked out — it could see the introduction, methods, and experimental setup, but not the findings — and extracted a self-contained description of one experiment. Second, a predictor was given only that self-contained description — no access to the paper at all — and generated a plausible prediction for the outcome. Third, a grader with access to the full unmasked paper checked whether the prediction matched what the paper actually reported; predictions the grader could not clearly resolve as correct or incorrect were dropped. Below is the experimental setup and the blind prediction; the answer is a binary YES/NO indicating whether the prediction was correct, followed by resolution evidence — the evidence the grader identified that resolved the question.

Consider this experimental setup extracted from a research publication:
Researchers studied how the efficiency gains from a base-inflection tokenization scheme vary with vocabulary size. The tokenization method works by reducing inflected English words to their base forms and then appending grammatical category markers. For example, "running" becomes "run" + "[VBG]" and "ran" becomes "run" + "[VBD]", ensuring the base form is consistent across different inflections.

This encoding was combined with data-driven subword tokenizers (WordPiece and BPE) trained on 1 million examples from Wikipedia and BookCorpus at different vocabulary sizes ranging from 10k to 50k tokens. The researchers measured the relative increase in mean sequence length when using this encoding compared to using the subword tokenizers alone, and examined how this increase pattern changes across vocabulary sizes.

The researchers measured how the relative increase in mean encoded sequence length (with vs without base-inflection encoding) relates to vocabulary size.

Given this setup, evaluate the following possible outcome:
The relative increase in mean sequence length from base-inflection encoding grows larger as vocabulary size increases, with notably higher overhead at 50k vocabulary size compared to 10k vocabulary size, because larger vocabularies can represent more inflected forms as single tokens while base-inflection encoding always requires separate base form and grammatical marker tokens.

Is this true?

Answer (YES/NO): YES